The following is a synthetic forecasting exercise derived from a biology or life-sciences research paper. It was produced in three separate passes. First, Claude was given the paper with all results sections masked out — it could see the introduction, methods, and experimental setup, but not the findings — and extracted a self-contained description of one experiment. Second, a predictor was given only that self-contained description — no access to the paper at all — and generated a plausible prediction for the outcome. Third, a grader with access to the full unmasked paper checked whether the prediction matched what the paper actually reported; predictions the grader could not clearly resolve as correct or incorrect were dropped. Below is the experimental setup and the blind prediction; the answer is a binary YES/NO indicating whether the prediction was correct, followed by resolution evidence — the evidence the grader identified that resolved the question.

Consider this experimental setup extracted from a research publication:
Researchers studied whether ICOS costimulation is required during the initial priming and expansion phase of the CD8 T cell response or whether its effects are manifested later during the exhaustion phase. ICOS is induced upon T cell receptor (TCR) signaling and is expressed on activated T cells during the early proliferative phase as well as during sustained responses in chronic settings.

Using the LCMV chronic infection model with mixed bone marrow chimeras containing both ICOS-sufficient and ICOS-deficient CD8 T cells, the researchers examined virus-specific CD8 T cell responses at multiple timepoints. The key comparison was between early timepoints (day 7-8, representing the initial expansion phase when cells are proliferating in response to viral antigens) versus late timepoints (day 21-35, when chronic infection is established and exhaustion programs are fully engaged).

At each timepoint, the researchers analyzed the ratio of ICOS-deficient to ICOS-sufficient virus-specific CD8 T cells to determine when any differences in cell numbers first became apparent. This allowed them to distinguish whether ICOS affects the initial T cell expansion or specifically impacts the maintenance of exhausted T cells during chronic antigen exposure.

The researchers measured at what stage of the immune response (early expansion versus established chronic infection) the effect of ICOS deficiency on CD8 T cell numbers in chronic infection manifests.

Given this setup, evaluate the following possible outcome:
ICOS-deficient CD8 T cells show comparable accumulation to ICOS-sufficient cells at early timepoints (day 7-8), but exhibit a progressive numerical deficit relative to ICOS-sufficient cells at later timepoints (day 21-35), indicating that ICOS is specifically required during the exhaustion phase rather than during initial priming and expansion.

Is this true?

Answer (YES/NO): NO